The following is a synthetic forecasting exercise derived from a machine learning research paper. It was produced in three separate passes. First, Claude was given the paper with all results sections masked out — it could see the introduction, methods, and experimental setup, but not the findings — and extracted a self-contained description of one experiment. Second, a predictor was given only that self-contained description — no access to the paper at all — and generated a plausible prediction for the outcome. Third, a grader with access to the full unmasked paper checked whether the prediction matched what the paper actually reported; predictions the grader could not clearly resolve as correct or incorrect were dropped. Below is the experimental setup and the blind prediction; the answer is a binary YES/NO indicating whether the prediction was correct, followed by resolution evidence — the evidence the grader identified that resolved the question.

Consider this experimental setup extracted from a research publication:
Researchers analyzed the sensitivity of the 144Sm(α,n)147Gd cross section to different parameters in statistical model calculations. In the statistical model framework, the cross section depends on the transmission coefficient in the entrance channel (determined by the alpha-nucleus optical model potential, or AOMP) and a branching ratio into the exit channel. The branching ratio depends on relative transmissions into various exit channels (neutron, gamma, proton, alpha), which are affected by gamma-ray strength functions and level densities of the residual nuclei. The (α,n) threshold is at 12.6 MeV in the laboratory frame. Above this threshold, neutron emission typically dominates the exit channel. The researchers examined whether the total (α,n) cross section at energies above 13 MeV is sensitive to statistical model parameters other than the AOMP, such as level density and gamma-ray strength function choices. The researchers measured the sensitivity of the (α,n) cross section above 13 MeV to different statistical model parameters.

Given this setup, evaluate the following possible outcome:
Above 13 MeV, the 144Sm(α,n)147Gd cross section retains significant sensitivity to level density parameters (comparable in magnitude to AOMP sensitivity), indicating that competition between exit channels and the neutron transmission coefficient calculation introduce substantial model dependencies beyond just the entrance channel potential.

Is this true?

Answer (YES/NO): NO